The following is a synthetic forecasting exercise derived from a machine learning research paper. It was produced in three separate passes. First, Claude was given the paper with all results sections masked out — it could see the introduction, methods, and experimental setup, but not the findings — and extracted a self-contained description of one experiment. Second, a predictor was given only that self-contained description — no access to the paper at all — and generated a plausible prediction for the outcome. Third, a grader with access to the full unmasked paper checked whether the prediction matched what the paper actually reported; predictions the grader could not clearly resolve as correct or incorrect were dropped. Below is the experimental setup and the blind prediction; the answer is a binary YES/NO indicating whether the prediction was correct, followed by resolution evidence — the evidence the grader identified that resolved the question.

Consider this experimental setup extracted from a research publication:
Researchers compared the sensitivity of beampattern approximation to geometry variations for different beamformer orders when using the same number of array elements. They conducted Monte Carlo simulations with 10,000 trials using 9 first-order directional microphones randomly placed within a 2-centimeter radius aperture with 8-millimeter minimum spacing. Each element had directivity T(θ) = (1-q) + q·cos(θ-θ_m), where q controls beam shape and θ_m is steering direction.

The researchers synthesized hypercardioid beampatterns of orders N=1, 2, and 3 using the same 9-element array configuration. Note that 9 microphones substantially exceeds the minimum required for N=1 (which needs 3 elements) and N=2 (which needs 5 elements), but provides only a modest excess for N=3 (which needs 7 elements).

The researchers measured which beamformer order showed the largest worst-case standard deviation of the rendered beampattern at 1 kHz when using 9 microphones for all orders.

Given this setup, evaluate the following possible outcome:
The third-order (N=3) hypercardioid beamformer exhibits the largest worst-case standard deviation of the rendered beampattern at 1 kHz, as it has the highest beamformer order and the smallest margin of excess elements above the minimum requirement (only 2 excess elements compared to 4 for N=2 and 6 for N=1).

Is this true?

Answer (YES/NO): NO